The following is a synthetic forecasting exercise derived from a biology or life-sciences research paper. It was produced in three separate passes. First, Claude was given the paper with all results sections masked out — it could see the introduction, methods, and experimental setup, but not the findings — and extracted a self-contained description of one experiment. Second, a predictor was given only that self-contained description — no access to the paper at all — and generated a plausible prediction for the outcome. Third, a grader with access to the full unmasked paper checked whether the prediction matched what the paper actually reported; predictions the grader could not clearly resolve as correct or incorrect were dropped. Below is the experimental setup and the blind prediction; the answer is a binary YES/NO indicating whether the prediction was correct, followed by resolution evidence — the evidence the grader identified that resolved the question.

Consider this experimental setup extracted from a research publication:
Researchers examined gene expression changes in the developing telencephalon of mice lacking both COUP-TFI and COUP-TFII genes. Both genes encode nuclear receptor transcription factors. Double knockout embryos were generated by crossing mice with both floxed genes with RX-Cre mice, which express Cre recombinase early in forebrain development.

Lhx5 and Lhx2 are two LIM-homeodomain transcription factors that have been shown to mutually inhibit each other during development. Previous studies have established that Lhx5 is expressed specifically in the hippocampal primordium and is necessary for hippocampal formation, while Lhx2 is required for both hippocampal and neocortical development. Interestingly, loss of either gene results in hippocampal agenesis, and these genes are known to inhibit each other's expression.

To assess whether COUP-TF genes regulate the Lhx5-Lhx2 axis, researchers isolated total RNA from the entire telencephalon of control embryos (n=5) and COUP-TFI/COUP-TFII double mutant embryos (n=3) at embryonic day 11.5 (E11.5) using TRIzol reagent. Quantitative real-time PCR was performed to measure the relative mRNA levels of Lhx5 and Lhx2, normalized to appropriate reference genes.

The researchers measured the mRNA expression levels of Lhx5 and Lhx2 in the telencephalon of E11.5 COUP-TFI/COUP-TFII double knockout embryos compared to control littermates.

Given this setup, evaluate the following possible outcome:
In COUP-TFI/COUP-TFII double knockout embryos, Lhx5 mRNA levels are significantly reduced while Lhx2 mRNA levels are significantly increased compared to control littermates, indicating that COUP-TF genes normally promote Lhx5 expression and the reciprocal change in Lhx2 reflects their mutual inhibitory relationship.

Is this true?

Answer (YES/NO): NO